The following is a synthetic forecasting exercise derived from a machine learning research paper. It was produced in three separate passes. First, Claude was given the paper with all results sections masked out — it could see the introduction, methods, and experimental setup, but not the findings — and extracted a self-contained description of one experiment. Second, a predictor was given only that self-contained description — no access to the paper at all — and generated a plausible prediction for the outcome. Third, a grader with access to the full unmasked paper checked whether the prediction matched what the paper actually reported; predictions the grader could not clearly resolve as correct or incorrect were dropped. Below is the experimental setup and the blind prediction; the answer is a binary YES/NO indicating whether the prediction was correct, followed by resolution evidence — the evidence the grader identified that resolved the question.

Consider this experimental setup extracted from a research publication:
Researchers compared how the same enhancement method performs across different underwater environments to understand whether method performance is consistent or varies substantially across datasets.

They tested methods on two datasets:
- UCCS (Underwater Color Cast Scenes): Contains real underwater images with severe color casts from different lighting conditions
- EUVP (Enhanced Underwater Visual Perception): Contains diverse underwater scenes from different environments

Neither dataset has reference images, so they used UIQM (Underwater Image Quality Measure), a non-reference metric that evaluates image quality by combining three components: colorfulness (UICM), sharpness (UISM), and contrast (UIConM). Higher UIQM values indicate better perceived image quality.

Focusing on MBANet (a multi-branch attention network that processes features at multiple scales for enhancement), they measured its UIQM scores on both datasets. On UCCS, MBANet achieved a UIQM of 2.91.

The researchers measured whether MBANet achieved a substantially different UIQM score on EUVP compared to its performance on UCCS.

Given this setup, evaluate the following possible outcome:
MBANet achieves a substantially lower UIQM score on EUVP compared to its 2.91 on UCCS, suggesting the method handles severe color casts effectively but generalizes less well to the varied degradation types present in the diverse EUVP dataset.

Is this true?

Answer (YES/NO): NO